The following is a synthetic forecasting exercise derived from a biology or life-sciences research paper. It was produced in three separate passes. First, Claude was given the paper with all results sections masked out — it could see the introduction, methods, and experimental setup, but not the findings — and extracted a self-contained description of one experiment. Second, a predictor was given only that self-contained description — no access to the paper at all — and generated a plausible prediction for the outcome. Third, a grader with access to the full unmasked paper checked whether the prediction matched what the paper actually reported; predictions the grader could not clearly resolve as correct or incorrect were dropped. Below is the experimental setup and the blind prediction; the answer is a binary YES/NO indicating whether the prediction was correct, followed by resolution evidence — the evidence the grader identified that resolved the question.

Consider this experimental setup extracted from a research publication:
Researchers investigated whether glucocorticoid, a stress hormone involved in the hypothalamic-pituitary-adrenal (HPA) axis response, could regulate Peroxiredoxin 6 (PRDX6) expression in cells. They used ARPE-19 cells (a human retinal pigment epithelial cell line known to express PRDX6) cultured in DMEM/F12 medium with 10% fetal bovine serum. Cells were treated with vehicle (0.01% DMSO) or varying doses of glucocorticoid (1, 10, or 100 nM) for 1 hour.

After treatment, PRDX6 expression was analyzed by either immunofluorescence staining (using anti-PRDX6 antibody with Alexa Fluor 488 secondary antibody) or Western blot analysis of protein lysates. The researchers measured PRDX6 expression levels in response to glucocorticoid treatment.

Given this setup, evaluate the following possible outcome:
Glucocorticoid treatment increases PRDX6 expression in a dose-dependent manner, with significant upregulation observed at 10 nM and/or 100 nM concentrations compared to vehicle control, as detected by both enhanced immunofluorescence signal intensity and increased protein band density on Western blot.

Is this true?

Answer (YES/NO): NO